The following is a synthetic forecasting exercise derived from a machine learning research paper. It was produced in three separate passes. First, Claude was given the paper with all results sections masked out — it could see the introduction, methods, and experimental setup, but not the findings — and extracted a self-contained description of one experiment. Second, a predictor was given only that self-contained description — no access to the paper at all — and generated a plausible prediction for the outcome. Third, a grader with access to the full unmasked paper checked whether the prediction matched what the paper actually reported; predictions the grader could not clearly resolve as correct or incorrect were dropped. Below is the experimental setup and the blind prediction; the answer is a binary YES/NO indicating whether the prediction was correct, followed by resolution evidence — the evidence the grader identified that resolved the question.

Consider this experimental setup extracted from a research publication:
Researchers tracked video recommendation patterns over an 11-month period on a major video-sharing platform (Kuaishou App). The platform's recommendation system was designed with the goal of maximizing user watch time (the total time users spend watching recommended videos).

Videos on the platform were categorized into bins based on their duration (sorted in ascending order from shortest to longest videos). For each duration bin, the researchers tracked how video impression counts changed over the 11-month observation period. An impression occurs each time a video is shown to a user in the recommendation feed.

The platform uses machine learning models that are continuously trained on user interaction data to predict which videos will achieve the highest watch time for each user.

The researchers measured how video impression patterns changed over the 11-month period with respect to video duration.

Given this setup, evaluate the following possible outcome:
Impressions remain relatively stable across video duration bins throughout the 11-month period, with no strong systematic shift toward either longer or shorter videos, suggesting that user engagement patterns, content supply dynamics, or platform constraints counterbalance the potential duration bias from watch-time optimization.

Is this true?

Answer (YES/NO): NO